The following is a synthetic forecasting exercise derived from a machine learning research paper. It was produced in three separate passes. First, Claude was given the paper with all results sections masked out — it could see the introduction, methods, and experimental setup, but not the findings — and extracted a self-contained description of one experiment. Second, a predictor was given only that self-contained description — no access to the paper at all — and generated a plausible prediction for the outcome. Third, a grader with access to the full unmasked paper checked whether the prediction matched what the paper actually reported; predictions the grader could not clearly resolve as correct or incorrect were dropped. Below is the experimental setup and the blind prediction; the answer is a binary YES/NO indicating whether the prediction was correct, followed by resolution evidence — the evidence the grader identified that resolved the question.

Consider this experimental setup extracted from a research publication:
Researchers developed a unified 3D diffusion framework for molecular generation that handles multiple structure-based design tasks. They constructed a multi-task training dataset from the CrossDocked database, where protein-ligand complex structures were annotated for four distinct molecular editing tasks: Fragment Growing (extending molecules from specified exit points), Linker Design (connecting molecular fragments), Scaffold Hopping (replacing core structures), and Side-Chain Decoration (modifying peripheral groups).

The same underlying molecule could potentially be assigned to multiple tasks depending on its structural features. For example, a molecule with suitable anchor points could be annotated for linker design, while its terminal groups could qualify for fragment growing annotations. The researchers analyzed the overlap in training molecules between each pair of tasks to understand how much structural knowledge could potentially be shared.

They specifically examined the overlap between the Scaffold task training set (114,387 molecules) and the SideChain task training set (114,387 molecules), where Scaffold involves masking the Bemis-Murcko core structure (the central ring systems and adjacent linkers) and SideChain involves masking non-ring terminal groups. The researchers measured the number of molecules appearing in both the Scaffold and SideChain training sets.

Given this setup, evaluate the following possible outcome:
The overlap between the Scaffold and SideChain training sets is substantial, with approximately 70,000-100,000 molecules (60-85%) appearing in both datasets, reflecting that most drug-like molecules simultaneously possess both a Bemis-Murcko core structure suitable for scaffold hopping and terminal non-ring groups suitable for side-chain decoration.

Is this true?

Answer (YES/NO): NO